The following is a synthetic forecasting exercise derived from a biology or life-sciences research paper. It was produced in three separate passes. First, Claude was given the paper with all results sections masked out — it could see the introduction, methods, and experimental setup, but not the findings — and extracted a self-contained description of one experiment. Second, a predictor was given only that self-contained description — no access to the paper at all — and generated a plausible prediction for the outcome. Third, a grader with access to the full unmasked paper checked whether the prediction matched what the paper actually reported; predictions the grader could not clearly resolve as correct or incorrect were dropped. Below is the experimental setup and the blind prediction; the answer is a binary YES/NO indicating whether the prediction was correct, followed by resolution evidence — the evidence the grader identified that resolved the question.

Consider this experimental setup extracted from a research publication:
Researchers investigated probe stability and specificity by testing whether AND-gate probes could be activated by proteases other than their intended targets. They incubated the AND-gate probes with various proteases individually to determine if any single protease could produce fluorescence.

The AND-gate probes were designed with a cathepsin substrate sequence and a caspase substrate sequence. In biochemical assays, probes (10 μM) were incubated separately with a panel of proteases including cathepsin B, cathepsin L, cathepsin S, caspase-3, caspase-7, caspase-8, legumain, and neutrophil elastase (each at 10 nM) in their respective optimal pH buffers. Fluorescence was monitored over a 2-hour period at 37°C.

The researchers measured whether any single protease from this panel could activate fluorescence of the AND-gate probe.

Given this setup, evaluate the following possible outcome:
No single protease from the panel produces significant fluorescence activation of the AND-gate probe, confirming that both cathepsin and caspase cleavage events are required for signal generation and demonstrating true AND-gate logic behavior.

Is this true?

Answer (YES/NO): YES